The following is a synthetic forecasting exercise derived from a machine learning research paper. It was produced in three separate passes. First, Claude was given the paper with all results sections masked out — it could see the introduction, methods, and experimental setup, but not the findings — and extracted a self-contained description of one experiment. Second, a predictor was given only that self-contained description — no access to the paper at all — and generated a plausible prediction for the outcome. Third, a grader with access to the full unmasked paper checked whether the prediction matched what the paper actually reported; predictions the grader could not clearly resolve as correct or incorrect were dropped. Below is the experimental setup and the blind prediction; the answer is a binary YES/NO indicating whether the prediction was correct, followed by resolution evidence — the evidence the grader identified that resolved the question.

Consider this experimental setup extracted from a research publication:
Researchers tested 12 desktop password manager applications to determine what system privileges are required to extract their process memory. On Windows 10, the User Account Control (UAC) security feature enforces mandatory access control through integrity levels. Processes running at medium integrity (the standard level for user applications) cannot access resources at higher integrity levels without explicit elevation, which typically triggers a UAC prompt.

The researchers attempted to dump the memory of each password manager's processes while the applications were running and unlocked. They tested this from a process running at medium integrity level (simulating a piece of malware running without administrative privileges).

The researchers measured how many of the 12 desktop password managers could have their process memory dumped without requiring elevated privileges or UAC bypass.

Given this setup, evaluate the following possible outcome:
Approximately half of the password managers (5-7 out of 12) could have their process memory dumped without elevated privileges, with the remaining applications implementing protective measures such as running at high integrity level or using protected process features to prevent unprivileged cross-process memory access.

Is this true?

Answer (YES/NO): NO